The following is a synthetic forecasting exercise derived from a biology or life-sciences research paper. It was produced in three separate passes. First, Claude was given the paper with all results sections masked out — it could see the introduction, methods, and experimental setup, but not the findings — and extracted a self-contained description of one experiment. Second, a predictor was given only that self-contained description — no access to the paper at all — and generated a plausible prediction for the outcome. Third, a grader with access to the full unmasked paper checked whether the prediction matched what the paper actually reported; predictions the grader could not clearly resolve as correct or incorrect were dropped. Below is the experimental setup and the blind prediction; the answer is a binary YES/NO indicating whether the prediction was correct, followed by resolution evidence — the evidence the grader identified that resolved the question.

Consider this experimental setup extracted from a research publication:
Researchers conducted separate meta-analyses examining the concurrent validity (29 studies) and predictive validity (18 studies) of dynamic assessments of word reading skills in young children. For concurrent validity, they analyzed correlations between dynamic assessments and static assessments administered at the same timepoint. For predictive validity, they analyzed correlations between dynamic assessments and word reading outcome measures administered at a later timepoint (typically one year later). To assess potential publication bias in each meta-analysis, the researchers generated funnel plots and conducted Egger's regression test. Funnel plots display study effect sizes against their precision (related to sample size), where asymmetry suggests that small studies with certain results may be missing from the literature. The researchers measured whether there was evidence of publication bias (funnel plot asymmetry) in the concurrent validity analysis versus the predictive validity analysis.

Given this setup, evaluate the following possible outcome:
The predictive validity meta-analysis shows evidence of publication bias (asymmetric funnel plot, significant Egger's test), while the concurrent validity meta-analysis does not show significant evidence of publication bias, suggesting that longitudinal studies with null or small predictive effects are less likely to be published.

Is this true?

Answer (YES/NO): YES